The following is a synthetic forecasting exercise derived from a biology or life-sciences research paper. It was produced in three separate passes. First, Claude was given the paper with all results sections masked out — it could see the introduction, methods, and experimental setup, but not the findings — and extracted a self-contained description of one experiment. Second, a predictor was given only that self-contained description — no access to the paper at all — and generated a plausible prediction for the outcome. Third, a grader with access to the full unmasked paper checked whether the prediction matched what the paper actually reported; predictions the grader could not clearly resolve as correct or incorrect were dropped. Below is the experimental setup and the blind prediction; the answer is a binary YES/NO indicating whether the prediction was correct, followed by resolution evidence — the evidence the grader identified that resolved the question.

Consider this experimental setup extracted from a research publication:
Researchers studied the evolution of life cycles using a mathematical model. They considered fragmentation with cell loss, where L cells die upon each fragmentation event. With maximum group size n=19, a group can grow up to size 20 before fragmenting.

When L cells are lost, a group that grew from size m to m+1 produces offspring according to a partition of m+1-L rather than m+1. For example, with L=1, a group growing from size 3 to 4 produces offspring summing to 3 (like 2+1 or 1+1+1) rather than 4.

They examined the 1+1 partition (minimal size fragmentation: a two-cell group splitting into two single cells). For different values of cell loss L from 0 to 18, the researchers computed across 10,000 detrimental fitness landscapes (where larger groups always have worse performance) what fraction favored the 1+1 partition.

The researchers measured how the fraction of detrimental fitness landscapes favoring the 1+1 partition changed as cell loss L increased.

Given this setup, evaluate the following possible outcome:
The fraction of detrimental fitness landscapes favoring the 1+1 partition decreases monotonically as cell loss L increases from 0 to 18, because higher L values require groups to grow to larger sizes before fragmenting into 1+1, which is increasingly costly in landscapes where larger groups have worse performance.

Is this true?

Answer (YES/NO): NO